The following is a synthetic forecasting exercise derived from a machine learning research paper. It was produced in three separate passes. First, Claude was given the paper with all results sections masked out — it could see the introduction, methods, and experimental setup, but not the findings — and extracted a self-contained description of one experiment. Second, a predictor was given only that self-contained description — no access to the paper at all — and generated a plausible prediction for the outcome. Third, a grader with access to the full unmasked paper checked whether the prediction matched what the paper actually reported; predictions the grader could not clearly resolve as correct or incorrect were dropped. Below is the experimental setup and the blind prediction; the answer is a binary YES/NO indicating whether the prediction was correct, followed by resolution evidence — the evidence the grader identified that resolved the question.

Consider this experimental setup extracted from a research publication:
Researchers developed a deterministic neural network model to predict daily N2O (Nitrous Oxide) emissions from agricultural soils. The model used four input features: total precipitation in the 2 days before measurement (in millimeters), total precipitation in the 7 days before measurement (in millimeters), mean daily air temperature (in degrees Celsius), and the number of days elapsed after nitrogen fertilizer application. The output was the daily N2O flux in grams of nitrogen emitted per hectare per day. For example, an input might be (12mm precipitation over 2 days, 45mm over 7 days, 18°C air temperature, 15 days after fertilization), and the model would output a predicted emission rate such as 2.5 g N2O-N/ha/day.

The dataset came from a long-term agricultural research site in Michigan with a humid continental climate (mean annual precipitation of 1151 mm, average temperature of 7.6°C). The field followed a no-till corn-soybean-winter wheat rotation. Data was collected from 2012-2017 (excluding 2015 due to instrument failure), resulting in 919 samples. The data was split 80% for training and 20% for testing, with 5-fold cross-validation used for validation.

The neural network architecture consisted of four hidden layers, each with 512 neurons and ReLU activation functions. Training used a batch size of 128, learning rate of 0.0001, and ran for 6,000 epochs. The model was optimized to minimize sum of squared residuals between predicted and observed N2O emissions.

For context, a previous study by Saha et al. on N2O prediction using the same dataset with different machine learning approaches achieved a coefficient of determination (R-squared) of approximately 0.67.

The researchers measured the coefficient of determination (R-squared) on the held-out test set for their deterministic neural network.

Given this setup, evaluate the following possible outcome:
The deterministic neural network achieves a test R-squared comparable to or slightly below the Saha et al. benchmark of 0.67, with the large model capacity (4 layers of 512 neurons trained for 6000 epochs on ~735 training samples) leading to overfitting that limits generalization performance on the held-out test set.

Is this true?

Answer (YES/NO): YES